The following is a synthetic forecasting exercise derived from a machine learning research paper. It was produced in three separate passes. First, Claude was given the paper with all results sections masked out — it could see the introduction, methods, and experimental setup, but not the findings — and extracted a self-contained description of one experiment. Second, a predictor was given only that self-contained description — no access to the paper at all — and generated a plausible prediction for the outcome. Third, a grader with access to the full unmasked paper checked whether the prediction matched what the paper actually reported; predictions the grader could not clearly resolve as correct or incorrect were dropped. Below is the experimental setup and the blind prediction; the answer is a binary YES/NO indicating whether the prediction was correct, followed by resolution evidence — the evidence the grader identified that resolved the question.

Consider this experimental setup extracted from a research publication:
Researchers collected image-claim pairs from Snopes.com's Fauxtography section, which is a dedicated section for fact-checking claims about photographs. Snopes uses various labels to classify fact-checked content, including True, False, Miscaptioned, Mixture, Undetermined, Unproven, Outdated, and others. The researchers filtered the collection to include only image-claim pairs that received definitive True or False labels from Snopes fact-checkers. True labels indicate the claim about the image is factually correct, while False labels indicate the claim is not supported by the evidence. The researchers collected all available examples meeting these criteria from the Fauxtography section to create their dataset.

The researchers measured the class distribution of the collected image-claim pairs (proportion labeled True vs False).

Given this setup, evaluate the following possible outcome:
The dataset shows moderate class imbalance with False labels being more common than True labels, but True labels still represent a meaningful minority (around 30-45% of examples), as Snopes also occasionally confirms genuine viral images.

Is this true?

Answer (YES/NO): NO